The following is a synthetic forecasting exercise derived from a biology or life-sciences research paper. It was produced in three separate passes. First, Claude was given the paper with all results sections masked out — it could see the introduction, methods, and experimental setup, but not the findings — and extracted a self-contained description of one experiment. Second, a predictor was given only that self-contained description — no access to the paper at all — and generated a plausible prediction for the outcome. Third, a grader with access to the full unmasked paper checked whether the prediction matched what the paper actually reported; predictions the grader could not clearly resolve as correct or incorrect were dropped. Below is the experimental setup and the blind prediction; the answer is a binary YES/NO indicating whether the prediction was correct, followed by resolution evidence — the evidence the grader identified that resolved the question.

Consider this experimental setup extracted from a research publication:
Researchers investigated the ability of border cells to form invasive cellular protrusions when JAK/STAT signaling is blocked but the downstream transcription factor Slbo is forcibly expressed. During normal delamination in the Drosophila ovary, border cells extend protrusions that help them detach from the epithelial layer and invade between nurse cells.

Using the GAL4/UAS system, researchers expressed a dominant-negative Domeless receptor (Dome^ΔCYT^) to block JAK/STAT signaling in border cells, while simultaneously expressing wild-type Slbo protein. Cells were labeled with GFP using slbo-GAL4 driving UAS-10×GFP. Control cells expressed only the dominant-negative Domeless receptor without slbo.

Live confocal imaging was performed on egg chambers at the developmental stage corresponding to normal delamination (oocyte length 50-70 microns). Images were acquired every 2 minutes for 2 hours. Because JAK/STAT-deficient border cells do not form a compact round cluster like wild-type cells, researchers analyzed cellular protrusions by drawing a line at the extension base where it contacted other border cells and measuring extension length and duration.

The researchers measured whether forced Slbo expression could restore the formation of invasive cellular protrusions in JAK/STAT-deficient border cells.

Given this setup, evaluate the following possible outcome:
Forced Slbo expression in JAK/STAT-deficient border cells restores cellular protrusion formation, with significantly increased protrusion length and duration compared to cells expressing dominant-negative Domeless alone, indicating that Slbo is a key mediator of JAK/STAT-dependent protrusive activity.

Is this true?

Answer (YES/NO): YES